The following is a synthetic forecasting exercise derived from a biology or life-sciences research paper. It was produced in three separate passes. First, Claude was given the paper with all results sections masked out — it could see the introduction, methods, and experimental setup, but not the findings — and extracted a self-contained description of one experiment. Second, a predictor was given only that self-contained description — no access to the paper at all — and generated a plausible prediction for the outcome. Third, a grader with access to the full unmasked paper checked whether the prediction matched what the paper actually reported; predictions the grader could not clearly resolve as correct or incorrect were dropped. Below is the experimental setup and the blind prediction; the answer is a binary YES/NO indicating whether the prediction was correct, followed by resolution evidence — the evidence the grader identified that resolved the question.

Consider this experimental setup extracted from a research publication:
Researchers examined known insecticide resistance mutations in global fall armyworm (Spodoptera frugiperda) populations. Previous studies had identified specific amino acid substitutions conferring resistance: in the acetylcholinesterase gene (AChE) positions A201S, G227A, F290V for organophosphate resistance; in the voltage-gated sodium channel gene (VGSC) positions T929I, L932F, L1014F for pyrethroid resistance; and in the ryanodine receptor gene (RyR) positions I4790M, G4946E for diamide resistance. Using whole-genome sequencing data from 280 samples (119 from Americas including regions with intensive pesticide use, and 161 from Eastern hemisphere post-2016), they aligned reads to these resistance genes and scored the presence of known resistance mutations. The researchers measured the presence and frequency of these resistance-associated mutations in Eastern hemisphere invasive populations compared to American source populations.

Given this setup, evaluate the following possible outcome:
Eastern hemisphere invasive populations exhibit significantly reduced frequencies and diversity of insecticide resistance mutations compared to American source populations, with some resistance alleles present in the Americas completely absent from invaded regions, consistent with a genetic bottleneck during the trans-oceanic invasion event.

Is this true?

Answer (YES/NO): YES